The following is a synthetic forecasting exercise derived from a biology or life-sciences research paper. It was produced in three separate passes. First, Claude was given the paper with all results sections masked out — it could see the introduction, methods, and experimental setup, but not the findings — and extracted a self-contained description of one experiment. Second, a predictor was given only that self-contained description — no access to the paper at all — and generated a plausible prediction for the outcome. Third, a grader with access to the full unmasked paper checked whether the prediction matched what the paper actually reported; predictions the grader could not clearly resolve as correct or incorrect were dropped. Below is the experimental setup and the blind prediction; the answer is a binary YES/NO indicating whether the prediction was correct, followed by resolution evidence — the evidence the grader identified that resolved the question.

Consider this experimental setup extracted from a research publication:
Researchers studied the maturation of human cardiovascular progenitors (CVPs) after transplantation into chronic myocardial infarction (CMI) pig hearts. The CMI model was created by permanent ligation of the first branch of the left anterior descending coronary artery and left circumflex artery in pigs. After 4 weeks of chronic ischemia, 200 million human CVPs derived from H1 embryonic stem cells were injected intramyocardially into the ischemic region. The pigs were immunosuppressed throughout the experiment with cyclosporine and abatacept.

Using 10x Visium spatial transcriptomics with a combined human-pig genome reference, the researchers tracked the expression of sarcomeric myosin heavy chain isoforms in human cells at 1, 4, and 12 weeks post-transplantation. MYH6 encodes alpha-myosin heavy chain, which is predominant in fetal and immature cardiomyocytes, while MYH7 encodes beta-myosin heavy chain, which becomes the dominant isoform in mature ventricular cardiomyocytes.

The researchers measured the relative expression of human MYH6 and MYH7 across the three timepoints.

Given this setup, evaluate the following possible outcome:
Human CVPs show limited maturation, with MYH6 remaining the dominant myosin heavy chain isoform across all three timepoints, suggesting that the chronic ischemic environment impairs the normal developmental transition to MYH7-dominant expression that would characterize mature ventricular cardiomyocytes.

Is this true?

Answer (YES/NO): NO